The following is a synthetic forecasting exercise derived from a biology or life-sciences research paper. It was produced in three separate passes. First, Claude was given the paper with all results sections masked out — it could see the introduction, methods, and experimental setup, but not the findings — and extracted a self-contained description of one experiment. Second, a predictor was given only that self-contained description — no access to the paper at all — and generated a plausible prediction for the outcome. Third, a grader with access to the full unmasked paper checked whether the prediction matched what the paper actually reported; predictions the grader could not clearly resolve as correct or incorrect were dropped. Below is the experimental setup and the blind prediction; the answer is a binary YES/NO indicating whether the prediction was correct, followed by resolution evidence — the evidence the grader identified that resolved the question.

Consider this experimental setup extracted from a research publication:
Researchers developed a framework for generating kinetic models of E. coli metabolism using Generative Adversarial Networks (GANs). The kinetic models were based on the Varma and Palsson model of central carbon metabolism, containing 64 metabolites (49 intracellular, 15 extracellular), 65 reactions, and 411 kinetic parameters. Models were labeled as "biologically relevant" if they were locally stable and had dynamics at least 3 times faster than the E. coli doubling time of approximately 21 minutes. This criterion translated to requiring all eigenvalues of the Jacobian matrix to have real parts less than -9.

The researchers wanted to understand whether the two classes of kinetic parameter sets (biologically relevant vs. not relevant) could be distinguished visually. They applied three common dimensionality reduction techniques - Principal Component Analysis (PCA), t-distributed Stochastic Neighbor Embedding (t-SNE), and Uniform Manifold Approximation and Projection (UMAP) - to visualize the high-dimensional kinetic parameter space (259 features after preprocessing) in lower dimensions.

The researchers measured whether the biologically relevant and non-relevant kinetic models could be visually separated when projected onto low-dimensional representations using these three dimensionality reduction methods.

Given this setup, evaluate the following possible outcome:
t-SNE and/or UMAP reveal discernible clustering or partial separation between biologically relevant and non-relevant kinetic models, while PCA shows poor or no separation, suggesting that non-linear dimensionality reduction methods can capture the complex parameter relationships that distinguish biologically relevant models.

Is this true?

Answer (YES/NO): NO